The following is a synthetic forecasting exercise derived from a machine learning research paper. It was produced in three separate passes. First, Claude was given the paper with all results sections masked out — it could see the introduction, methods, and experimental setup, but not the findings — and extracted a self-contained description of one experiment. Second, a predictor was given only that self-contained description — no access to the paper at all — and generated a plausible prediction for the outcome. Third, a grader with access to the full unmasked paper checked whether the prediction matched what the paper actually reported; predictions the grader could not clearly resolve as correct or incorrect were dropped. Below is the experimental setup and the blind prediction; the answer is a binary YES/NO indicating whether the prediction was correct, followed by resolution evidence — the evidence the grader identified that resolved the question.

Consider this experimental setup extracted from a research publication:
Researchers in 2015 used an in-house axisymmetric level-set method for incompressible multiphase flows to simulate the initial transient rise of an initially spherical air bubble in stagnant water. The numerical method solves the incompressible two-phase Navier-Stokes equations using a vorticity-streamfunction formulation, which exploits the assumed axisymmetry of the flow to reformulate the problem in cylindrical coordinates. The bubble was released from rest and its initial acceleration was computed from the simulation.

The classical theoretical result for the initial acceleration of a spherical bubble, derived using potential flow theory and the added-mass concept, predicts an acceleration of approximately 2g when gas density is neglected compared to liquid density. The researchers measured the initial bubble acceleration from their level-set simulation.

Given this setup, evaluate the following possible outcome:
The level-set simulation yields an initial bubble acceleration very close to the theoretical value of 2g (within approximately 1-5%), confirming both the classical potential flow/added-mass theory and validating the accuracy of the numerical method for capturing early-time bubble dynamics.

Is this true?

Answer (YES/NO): NO